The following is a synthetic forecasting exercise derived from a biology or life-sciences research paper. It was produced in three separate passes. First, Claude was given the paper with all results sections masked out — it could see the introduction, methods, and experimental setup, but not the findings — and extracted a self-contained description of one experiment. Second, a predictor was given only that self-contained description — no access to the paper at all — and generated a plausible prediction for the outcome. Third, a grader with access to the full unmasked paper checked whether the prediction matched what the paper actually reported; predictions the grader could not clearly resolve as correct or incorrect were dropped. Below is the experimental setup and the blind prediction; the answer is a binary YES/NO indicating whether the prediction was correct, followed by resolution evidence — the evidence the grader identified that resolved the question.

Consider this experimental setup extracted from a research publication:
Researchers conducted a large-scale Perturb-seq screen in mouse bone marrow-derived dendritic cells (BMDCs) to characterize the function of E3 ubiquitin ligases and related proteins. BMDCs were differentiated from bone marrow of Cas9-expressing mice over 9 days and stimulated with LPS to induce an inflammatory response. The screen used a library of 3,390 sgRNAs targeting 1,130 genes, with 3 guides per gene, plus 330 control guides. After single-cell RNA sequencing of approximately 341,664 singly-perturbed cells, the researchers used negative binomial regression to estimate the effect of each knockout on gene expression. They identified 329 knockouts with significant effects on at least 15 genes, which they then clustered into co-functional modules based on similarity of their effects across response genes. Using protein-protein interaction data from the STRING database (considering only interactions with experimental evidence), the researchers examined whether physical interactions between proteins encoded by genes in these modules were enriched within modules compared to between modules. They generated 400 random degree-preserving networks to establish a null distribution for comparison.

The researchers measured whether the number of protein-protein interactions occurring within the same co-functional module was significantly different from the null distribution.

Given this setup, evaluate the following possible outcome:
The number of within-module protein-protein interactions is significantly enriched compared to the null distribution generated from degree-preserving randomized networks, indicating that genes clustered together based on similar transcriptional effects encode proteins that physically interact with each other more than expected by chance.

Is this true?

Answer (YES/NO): YES